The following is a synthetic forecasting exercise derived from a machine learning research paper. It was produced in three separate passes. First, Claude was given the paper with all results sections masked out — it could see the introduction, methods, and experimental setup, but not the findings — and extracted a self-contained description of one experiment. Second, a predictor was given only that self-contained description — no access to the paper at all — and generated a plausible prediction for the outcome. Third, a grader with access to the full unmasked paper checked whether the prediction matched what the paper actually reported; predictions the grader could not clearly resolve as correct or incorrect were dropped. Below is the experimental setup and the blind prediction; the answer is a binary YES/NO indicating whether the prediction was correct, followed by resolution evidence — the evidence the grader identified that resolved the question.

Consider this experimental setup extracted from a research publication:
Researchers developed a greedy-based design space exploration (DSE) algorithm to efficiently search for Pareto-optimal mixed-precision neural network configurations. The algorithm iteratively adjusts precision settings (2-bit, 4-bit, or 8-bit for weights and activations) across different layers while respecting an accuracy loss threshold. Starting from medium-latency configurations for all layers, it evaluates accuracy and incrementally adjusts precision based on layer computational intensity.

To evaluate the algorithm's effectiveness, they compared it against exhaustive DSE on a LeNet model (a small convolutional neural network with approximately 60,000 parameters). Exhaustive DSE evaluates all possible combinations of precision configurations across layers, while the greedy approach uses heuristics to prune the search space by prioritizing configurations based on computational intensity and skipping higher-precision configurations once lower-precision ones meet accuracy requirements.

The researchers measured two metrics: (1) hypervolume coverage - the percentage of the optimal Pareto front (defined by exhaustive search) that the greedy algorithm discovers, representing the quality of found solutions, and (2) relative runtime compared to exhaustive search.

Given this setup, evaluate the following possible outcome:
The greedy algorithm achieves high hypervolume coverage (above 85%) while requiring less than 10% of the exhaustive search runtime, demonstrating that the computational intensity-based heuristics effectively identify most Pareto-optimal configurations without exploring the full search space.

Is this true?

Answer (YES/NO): NO